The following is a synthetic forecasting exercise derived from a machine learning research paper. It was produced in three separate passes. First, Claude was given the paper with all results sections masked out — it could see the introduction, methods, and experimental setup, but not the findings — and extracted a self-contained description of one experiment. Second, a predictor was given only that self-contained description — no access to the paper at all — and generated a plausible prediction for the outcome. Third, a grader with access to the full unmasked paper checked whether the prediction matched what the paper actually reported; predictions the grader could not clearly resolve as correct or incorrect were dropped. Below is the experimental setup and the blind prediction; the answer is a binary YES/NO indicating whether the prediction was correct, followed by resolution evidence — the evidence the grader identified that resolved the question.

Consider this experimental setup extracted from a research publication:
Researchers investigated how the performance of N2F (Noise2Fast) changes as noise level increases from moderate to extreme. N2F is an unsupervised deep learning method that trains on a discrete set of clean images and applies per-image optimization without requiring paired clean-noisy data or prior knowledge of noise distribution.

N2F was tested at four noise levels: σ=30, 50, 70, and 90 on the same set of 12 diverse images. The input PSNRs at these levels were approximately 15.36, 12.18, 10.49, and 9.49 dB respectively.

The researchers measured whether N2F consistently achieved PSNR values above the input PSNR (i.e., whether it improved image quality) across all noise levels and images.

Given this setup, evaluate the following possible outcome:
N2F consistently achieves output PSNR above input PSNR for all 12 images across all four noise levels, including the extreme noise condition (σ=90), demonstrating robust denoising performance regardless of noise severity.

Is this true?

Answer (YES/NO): NO